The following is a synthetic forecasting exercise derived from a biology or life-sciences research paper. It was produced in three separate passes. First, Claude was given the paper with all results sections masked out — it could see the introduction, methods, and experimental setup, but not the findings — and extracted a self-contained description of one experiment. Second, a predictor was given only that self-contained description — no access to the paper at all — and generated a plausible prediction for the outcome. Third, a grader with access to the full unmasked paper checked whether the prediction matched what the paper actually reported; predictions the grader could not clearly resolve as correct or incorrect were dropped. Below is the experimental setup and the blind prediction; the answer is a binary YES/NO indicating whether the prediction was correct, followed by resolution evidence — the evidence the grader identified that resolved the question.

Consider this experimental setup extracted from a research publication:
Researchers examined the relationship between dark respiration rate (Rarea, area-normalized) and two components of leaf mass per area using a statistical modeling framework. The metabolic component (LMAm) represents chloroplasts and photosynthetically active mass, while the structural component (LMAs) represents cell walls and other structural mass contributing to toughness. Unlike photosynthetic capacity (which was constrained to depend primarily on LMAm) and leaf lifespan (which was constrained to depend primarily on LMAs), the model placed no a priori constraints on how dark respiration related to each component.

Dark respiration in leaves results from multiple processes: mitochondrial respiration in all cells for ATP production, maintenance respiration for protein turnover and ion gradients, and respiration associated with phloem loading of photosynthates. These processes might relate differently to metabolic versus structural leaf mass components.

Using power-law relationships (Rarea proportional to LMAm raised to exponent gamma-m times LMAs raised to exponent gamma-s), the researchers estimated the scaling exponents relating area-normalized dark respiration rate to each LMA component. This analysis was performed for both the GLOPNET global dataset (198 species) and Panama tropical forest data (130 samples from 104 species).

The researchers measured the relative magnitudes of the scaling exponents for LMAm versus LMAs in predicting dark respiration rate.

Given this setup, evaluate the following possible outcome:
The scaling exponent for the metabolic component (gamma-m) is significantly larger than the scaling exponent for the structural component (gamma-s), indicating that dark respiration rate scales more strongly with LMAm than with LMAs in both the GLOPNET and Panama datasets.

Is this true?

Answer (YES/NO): YES